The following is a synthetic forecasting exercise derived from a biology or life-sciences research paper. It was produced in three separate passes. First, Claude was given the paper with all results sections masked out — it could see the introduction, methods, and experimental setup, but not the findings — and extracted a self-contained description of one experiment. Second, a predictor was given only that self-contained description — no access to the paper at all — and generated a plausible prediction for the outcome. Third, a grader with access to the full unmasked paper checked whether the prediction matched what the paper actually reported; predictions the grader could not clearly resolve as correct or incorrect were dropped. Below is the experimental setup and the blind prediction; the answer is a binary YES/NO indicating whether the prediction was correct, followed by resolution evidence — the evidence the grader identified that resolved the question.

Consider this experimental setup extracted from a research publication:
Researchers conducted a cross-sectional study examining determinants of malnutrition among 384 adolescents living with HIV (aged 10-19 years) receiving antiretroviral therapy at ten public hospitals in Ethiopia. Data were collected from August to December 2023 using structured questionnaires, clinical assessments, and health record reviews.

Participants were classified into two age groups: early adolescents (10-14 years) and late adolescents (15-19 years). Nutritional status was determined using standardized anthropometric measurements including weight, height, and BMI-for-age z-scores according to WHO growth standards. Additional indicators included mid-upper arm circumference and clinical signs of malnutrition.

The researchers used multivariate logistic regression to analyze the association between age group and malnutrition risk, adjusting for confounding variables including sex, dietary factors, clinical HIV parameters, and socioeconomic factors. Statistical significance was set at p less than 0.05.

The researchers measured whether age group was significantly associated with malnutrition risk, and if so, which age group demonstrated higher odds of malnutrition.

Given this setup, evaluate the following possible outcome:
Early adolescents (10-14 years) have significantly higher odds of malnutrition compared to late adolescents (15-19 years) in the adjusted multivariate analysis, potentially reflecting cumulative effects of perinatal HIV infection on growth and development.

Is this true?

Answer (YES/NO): NO